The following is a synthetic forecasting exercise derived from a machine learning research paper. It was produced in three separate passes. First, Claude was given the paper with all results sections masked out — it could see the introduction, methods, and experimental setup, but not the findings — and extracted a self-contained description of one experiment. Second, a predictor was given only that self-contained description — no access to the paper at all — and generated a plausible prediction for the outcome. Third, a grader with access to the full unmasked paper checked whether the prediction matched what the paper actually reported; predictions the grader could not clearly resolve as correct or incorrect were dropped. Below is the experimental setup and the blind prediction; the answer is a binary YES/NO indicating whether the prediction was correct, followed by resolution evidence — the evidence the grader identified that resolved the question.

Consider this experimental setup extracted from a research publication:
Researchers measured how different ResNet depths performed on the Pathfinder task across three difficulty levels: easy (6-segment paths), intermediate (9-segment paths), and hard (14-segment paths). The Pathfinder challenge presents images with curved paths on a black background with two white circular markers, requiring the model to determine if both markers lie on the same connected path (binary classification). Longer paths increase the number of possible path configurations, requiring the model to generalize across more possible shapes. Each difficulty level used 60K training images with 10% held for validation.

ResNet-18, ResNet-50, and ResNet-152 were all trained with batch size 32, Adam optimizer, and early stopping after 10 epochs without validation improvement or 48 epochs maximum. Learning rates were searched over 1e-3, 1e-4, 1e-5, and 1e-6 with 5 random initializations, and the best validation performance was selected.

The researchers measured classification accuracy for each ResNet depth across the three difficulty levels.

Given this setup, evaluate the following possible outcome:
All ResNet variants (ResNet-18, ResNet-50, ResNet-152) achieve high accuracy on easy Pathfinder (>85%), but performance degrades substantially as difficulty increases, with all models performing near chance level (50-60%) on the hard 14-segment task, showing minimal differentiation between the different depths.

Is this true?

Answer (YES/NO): NO